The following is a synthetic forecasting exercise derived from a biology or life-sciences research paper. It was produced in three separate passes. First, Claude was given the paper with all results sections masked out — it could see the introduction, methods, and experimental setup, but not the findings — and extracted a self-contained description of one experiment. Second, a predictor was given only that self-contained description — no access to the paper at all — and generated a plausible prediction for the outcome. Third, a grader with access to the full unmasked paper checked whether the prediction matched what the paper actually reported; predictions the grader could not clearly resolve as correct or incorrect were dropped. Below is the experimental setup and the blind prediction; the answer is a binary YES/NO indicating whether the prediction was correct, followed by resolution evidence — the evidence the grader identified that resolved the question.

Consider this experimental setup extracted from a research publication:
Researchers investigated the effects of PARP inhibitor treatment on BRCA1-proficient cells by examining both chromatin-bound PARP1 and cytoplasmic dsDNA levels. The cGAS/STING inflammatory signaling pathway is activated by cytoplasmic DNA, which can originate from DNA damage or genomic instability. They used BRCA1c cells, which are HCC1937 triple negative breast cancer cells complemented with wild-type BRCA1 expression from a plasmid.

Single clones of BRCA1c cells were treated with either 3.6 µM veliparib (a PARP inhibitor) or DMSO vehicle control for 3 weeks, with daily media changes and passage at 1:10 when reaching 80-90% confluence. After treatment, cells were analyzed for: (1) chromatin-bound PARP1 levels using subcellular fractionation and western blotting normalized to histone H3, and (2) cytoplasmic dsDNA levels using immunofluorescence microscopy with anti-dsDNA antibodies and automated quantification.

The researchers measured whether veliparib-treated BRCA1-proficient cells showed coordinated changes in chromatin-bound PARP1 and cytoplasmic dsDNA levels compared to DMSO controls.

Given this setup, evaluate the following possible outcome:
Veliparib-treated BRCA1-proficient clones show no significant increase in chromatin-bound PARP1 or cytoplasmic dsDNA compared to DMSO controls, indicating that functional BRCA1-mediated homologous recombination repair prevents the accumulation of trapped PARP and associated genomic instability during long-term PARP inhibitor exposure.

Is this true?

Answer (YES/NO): NO